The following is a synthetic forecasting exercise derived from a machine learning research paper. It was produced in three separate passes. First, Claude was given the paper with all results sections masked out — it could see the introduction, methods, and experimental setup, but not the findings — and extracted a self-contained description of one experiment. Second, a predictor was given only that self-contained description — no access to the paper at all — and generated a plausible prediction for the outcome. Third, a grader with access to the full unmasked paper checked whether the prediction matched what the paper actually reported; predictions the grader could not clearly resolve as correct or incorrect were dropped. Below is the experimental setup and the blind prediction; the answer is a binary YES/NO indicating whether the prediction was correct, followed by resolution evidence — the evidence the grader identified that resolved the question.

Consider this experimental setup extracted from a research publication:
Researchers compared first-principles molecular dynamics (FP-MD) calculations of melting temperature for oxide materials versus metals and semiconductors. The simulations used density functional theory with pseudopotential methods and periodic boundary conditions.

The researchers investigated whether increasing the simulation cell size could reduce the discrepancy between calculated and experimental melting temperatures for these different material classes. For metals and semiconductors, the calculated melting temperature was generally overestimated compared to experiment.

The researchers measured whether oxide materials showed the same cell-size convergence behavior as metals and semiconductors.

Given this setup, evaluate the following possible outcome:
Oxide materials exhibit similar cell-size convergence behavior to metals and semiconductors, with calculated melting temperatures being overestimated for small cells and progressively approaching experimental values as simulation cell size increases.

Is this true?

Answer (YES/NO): NO